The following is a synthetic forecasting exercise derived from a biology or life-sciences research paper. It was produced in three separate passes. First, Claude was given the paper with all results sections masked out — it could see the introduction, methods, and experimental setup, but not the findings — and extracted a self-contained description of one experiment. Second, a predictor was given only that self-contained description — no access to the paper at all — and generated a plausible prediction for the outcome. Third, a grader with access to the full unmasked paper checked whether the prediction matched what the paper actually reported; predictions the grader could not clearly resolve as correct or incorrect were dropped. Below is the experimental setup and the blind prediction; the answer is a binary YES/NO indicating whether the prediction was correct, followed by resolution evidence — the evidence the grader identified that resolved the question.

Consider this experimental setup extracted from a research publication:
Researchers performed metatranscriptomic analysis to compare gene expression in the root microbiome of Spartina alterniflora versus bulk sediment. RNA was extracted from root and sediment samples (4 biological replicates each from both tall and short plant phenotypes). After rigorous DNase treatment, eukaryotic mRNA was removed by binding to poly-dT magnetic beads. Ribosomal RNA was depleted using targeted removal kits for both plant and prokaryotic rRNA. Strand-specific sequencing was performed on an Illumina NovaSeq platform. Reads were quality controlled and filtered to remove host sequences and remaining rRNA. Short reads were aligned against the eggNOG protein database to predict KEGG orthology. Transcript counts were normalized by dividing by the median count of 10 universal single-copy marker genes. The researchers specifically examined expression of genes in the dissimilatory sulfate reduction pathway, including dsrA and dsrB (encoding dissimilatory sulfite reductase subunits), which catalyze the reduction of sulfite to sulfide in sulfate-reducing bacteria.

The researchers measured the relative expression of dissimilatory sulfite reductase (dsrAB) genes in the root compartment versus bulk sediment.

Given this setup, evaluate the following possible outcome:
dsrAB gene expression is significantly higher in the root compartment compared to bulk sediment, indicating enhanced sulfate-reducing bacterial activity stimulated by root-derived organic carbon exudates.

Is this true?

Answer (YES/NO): YES